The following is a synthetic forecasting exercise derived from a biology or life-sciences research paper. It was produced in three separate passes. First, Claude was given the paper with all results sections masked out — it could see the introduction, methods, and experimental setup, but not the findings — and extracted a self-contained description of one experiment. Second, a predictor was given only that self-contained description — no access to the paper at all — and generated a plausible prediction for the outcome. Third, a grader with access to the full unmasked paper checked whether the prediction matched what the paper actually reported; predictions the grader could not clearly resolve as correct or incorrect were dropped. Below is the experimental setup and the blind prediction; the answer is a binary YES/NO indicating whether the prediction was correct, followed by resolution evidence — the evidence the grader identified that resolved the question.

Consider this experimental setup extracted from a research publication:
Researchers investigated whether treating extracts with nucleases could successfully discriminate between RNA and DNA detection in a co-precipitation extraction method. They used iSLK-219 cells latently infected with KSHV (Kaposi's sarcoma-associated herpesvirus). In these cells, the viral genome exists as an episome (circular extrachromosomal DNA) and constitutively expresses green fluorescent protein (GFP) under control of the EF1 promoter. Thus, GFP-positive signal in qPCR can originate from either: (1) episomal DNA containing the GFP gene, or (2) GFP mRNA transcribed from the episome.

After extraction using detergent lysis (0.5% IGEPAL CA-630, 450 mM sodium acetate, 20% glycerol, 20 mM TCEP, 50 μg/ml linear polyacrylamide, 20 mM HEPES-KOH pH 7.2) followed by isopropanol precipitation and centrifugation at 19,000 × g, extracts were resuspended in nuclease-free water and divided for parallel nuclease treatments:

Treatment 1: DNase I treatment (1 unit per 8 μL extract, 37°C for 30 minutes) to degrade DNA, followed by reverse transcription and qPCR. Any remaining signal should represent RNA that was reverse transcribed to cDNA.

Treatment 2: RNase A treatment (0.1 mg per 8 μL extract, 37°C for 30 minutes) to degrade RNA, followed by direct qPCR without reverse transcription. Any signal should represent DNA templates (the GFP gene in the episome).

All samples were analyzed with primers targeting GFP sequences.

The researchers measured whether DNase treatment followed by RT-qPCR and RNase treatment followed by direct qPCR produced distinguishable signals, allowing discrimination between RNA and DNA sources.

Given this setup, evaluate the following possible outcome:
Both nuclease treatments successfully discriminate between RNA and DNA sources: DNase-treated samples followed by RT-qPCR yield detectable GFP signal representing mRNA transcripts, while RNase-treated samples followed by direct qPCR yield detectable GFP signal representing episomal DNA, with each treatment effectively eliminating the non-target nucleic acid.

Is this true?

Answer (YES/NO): YES